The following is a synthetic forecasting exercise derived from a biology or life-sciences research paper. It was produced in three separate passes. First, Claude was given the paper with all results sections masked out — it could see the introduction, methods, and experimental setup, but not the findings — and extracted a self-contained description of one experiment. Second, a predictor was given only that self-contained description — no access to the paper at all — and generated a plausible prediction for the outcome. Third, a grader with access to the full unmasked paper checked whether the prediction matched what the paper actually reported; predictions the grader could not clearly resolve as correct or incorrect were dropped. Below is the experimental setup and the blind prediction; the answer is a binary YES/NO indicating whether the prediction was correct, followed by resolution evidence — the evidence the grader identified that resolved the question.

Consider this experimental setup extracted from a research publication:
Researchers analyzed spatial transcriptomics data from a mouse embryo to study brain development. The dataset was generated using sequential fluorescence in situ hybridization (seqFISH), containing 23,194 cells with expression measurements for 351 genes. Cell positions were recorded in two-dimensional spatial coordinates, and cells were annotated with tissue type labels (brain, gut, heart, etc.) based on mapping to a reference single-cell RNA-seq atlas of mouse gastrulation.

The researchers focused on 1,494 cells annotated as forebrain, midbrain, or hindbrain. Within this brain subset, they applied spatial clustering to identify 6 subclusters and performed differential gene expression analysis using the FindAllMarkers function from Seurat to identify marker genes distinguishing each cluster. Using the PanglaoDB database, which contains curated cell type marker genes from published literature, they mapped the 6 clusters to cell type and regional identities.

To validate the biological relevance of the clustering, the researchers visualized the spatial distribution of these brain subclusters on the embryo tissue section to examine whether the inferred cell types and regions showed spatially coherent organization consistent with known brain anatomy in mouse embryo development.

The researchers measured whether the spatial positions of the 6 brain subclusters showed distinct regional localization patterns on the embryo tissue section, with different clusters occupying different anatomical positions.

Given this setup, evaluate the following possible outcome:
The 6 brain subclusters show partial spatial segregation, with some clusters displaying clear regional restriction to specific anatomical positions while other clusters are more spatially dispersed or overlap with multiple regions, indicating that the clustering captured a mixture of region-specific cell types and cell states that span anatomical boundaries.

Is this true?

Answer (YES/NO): NO